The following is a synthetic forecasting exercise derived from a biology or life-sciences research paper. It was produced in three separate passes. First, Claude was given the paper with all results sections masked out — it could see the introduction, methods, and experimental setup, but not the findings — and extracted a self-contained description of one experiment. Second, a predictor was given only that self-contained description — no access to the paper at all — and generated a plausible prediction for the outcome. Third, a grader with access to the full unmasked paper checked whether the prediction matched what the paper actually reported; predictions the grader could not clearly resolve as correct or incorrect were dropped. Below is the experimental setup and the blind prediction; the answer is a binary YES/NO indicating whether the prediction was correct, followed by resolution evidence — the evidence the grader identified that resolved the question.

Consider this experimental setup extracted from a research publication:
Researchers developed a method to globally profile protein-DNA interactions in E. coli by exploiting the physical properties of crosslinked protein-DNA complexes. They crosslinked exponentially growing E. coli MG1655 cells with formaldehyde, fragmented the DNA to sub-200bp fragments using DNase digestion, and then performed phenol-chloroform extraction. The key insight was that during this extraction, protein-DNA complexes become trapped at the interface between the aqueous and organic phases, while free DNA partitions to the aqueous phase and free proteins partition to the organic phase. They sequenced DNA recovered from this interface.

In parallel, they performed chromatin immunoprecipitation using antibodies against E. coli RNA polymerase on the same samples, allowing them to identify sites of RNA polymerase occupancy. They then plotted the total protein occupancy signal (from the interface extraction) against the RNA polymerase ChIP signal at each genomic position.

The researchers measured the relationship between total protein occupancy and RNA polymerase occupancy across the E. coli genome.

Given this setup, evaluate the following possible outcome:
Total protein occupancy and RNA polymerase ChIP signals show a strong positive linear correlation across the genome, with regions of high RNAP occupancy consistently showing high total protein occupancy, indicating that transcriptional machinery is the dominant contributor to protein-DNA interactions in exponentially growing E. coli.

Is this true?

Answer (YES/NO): NO